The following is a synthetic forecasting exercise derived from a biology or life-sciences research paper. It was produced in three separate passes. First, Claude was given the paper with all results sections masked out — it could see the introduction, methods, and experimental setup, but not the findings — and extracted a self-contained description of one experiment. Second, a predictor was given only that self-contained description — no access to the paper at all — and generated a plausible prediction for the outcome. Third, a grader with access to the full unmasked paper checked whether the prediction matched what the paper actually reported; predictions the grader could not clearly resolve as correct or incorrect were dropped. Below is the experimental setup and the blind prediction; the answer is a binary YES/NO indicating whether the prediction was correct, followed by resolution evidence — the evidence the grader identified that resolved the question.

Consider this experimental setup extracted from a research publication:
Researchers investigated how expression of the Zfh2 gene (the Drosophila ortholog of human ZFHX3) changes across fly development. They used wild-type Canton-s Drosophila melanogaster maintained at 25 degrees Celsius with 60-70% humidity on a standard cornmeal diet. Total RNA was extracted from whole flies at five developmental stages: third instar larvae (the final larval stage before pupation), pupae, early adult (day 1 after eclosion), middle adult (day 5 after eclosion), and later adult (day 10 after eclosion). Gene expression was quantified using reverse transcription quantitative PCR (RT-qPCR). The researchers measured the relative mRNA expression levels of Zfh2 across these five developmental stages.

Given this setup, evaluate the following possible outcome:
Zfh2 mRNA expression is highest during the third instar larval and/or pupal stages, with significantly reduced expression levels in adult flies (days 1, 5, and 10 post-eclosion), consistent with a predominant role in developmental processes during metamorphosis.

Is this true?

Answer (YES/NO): NO